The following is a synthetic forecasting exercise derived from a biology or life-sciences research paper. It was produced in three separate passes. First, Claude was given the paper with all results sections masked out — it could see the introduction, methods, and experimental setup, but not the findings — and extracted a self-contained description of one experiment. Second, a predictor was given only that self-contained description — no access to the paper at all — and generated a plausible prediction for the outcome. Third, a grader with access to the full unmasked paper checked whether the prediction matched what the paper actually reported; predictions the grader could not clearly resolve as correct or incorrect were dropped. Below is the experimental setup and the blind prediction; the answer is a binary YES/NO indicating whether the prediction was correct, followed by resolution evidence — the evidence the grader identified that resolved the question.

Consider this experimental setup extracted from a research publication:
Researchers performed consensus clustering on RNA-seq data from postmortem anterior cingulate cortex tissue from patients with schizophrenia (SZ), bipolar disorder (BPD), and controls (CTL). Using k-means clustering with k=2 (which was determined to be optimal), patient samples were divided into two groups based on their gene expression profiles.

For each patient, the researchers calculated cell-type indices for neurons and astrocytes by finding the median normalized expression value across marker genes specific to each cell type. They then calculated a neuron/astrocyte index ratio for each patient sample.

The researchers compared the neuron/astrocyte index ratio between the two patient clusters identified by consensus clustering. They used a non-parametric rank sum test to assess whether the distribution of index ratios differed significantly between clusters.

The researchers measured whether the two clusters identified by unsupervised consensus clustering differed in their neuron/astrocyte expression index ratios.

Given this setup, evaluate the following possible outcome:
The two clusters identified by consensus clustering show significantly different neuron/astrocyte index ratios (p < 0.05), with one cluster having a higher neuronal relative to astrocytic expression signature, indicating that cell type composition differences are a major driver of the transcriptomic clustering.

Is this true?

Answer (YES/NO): YES